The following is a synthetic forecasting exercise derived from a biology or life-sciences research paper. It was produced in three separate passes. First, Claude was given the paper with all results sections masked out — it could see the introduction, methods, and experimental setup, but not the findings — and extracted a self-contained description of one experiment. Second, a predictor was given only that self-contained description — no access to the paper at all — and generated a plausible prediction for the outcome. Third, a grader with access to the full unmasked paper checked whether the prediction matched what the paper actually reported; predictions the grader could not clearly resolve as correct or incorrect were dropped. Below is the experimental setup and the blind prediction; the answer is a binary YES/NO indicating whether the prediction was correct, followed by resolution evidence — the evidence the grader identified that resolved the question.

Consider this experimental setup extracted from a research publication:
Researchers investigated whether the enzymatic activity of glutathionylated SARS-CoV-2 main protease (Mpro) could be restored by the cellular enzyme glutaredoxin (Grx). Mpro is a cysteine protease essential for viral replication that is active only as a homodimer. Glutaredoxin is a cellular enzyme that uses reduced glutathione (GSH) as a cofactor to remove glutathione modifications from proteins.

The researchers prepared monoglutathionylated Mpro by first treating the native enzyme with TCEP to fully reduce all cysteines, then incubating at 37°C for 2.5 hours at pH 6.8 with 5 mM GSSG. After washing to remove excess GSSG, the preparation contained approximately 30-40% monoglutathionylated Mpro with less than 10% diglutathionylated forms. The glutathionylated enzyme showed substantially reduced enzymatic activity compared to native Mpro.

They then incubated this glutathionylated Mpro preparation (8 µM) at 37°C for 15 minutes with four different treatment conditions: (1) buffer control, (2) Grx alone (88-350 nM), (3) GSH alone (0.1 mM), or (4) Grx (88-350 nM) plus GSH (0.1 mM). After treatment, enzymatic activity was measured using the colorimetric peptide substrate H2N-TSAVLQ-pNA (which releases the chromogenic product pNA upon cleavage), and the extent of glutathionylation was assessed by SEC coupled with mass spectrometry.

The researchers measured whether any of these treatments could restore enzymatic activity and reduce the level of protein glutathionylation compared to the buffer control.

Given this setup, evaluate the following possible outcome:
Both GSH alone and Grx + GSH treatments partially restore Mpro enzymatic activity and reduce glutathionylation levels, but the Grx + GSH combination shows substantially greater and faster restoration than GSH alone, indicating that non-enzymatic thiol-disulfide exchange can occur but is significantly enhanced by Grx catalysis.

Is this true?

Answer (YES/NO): NO